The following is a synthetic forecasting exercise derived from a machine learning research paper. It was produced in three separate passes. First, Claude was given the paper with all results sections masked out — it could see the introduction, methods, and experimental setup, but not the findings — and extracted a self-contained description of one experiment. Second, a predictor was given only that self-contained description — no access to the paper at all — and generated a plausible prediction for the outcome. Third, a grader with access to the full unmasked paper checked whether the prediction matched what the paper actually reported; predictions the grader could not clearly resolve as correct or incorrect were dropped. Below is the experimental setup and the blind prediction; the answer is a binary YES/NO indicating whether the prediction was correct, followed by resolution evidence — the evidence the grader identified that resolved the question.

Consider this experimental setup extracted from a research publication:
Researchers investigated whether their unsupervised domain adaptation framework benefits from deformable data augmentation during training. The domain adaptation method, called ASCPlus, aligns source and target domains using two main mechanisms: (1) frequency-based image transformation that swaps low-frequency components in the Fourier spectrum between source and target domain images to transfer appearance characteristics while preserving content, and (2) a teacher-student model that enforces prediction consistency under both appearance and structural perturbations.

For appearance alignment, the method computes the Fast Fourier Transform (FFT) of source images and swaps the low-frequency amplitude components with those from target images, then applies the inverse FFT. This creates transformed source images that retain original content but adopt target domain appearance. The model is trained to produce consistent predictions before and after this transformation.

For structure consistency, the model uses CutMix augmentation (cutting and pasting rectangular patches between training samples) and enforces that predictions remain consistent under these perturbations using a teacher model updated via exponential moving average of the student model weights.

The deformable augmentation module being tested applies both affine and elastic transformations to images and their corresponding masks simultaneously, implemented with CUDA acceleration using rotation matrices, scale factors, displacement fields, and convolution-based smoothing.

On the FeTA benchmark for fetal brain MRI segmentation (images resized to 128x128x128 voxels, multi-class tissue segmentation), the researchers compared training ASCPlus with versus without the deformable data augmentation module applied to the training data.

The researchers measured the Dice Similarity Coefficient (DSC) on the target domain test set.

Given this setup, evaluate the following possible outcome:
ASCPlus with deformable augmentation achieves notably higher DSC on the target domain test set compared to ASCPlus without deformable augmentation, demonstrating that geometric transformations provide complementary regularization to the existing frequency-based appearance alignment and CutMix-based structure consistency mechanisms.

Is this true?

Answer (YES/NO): NO